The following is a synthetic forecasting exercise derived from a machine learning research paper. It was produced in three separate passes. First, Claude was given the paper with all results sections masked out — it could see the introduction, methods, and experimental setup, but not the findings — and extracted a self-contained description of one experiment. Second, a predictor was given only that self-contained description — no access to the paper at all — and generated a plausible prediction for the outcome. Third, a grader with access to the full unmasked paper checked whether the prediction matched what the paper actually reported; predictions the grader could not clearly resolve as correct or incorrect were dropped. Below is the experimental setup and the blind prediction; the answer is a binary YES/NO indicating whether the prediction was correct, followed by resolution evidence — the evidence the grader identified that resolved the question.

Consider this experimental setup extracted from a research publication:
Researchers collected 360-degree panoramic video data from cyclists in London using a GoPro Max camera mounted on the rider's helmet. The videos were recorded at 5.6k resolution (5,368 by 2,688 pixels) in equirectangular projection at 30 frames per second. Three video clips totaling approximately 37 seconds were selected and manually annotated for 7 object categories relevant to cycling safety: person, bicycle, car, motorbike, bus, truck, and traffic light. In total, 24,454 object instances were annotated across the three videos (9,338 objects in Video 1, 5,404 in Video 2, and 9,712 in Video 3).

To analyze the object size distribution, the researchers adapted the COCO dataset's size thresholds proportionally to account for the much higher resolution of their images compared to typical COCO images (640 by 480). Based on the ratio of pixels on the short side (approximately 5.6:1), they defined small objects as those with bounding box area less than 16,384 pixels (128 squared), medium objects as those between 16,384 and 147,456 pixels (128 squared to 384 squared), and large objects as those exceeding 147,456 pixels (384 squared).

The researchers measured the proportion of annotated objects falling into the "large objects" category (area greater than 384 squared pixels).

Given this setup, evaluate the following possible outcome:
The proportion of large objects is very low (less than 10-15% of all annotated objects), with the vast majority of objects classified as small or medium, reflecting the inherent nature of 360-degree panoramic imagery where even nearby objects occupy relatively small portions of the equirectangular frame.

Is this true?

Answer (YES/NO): YES